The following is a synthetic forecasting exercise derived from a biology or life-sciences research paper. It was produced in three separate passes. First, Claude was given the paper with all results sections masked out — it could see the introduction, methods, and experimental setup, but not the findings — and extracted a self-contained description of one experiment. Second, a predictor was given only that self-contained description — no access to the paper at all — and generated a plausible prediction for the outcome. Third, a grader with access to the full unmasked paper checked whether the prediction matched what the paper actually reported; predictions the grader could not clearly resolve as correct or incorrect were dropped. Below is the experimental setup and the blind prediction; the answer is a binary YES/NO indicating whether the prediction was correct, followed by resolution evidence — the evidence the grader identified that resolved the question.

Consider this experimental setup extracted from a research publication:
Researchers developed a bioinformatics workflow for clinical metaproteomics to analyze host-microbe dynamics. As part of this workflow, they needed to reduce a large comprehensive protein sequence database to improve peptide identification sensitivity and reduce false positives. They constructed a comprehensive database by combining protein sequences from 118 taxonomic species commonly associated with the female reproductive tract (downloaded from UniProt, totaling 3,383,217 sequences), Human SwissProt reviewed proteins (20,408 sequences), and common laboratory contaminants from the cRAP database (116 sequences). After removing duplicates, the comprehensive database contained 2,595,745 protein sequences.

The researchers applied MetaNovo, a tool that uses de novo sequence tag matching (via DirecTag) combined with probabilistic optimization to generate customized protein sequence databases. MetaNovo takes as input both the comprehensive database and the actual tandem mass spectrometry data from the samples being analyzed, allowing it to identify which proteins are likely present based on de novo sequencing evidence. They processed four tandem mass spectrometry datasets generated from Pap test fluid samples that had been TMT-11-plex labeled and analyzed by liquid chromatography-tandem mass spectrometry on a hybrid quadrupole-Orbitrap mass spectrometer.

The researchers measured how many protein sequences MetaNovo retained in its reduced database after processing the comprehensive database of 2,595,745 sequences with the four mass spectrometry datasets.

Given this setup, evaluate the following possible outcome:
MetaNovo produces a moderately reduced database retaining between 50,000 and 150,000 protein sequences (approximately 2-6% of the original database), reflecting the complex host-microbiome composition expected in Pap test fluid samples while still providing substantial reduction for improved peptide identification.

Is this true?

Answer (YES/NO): NO